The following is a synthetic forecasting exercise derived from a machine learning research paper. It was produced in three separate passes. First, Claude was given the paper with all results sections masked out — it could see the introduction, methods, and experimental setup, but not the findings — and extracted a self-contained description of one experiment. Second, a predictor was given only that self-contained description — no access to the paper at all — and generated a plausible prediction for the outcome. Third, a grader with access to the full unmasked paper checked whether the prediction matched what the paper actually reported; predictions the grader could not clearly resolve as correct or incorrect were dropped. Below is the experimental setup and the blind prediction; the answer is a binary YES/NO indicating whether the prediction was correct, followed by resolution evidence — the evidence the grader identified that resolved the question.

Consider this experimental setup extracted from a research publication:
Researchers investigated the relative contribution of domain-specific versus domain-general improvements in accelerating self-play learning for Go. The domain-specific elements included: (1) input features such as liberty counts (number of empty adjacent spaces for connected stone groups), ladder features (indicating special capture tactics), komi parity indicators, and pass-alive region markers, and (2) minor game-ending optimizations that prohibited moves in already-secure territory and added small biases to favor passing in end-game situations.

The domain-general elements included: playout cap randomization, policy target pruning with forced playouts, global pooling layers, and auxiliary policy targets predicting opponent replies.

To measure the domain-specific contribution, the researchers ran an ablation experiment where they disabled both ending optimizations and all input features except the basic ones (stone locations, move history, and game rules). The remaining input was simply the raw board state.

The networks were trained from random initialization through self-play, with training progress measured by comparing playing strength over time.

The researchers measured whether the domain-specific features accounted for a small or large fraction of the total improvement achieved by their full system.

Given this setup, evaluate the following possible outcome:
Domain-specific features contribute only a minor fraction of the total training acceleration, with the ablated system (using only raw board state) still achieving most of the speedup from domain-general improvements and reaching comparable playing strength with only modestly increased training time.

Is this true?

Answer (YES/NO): YES